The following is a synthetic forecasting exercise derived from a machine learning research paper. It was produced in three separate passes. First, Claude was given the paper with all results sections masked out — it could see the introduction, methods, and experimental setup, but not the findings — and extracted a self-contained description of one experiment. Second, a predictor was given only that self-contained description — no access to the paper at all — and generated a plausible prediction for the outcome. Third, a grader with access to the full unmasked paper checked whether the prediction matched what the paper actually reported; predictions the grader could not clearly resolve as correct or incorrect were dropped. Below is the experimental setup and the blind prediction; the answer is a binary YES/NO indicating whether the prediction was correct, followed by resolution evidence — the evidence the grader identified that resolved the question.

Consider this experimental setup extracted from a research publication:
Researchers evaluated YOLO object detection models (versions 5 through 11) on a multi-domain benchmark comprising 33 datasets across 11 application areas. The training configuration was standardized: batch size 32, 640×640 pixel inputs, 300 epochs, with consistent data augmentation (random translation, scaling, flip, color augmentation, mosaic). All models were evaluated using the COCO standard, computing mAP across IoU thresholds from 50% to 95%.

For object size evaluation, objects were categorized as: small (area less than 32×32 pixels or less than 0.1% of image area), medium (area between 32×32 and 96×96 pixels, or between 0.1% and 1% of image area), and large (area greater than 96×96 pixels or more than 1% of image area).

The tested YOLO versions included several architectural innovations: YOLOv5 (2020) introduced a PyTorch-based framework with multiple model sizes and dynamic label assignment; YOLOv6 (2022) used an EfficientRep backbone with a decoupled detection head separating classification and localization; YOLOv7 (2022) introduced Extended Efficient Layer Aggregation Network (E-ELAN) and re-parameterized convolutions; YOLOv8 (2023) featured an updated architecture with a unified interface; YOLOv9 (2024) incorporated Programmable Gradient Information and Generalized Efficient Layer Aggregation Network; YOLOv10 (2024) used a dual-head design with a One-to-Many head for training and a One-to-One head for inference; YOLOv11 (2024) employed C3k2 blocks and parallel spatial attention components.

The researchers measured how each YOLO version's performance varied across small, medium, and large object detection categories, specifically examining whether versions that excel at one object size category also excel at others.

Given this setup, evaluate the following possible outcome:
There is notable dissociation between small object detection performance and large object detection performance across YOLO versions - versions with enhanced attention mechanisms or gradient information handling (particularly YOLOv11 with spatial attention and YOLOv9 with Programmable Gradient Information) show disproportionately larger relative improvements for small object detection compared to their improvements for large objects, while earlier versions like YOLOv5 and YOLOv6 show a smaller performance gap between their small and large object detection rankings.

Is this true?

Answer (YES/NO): NO